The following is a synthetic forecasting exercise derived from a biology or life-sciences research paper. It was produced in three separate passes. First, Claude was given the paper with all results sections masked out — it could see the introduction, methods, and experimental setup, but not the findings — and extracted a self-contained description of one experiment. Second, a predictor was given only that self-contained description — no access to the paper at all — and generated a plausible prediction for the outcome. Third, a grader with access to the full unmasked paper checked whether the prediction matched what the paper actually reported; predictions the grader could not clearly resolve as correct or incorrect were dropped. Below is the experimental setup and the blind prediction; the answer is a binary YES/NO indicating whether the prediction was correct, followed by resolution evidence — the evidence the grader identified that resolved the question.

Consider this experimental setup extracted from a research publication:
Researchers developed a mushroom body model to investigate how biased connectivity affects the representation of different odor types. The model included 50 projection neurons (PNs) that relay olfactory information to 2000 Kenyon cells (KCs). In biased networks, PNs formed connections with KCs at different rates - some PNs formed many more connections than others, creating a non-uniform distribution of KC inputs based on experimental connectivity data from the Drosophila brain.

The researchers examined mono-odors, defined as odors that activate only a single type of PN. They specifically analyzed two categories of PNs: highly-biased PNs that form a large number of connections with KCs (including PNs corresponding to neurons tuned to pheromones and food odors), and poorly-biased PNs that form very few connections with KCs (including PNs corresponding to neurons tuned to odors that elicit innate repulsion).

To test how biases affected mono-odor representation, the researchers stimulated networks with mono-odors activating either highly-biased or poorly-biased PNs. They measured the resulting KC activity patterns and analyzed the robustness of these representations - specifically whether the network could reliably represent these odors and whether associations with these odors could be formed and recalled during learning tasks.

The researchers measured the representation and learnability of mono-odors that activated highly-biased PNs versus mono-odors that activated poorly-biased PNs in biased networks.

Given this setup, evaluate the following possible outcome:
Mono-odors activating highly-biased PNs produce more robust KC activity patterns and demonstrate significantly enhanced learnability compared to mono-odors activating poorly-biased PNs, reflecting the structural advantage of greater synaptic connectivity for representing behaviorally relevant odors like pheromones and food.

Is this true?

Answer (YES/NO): YES